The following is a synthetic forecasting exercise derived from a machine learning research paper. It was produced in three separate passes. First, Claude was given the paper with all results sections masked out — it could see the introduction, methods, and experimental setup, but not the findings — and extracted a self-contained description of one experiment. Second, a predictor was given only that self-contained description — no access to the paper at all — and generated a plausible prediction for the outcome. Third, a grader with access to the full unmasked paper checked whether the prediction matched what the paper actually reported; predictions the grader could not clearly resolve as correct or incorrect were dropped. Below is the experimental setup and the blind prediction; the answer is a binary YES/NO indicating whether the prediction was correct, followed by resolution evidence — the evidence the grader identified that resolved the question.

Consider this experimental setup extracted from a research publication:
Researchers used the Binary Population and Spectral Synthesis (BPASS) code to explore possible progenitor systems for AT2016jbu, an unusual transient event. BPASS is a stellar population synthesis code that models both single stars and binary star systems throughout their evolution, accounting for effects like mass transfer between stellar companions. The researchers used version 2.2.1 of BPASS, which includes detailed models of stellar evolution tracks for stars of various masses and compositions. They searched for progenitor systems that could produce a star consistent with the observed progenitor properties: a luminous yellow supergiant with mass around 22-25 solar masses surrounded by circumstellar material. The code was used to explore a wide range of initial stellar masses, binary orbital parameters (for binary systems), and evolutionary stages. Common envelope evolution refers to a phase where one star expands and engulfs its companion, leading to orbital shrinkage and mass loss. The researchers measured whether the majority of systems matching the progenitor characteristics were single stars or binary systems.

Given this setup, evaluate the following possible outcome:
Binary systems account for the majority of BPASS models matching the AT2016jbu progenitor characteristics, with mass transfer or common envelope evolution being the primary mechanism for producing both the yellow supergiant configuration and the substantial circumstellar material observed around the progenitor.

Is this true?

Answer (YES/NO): YES